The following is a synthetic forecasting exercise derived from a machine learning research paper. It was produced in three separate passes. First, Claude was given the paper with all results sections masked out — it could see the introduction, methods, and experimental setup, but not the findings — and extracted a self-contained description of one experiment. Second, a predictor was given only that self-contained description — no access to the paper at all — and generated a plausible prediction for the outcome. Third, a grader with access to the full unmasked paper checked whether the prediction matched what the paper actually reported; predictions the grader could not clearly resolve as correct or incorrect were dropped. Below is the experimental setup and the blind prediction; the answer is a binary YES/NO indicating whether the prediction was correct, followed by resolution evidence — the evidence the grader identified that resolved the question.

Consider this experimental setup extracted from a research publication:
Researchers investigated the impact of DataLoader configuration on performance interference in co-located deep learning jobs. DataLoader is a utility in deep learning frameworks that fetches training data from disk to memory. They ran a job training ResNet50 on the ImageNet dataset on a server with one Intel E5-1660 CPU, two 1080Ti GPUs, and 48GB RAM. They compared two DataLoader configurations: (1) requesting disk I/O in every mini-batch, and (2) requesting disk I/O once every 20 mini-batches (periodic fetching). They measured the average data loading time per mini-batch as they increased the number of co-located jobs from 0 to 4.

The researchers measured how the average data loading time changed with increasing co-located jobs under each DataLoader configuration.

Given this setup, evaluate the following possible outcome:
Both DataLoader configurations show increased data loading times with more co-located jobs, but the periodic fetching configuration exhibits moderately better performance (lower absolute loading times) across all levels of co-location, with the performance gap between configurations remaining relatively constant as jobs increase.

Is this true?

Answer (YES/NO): NO